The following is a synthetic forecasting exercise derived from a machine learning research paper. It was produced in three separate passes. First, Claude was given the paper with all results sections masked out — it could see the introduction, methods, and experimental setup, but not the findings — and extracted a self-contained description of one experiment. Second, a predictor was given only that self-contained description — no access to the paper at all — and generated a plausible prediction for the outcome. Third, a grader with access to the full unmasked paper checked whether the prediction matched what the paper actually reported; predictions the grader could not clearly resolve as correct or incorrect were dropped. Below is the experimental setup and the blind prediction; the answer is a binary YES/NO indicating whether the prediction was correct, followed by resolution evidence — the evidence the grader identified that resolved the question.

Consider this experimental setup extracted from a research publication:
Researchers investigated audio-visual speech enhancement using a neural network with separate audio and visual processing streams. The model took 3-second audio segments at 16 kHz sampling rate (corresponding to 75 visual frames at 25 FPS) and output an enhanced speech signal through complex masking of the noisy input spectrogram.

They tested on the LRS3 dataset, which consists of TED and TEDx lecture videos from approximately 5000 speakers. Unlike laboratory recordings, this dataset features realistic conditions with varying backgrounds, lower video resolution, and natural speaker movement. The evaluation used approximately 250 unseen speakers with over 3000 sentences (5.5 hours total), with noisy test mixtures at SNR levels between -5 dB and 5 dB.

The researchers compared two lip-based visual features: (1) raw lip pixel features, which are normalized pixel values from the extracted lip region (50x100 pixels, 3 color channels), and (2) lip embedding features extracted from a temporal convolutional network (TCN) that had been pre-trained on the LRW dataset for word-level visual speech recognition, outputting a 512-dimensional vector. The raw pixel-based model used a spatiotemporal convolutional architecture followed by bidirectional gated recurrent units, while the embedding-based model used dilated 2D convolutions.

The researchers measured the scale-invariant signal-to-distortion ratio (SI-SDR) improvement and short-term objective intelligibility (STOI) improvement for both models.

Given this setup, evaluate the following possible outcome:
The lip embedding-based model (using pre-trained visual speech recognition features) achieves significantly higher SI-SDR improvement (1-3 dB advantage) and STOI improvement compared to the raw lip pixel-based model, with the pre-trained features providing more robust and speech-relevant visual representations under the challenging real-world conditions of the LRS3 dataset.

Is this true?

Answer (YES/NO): NO